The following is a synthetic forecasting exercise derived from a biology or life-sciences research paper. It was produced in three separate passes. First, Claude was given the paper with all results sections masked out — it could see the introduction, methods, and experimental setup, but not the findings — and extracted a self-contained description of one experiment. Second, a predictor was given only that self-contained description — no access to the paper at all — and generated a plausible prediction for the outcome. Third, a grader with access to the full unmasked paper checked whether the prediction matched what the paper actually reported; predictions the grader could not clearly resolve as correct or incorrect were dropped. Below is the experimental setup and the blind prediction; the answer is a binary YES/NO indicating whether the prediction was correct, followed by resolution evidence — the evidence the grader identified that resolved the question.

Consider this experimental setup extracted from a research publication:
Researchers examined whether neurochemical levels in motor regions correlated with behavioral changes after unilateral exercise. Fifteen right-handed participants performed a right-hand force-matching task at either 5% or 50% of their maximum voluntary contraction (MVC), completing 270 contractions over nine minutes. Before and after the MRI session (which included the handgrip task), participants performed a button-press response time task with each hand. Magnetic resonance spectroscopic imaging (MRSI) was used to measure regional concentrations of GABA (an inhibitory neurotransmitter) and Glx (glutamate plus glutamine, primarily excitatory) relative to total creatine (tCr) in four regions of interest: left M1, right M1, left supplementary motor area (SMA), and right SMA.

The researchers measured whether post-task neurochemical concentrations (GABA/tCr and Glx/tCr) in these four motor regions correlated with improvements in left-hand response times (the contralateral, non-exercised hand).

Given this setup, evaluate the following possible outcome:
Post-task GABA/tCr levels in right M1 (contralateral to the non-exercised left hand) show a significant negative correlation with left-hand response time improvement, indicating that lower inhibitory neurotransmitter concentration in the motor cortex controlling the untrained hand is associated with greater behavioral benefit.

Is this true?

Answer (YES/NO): NO